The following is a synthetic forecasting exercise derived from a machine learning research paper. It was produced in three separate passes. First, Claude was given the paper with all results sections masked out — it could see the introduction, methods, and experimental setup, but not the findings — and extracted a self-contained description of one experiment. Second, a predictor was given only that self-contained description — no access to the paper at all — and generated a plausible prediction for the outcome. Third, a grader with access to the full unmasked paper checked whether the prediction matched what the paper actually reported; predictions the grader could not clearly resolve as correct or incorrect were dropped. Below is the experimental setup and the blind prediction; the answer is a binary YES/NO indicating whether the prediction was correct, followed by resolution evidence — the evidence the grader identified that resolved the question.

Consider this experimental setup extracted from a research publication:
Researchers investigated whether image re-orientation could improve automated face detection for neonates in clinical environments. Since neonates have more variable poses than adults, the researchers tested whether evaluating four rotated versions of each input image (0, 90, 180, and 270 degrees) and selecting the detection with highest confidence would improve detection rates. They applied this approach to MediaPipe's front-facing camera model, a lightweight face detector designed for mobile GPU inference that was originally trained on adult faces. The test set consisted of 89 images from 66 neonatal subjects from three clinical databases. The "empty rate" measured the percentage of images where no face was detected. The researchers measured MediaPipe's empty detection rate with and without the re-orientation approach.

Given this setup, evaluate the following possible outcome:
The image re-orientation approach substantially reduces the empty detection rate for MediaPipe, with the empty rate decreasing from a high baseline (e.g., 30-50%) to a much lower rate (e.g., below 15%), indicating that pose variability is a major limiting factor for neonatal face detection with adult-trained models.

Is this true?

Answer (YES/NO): NO